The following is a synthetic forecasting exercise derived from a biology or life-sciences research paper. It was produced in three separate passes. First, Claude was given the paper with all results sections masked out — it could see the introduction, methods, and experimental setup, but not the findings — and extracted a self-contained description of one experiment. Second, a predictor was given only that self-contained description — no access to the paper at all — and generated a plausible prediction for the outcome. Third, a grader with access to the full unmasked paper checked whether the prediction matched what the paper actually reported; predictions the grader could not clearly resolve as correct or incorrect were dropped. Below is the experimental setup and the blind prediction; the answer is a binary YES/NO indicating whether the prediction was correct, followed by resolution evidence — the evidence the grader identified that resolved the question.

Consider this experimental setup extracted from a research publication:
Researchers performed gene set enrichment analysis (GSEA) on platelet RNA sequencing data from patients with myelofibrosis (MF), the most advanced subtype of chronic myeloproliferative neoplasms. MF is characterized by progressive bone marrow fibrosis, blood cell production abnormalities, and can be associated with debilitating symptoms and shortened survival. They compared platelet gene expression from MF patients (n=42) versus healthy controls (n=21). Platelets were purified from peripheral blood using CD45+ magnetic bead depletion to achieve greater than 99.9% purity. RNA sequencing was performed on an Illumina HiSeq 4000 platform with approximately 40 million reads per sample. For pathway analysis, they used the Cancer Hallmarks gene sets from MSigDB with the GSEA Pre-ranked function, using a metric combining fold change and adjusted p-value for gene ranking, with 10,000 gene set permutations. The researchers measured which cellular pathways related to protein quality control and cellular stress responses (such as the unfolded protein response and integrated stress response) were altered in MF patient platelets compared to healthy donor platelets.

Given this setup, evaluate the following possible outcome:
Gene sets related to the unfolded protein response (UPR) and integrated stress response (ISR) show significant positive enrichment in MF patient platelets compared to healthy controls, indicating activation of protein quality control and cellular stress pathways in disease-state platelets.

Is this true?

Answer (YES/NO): YES